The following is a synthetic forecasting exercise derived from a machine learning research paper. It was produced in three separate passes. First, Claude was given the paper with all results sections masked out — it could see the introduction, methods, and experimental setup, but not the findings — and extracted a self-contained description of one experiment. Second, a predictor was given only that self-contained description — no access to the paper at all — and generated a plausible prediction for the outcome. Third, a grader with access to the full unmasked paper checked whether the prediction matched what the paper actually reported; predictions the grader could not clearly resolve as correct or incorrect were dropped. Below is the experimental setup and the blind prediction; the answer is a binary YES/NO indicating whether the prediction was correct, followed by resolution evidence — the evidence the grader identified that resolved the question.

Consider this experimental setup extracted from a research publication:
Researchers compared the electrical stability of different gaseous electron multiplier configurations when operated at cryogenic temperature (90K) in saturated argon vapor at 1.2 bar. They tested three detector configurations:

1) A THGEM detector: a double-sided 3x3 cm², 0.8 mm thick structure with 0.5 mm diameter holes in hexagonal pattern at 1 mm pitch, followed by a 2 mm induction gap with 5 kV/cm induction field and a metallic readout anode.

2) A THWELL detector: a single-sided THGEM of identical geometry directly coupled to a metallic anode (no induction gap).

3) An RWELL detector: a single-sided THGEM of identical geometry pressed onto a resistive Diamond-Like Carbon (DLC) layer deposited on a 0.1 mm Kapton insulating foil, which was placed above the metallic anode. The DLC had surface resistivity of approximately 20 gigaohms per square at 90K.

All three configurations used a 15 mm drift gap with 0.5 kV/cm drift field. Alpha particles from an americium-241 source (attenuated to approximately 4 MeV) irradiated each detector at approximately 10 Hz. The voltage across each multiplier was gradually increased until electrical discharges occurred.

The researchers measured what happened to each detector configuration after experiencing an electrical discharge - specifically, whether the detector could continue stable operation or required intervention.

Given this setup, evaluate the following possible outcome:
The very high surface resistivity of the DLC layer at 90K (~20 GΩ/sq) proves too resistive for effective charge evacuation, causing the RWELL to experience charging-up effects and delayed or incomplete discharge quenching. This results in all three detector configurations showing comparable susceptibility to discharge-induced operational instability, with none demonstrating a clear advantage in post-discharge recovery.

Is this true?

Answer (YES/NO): NO